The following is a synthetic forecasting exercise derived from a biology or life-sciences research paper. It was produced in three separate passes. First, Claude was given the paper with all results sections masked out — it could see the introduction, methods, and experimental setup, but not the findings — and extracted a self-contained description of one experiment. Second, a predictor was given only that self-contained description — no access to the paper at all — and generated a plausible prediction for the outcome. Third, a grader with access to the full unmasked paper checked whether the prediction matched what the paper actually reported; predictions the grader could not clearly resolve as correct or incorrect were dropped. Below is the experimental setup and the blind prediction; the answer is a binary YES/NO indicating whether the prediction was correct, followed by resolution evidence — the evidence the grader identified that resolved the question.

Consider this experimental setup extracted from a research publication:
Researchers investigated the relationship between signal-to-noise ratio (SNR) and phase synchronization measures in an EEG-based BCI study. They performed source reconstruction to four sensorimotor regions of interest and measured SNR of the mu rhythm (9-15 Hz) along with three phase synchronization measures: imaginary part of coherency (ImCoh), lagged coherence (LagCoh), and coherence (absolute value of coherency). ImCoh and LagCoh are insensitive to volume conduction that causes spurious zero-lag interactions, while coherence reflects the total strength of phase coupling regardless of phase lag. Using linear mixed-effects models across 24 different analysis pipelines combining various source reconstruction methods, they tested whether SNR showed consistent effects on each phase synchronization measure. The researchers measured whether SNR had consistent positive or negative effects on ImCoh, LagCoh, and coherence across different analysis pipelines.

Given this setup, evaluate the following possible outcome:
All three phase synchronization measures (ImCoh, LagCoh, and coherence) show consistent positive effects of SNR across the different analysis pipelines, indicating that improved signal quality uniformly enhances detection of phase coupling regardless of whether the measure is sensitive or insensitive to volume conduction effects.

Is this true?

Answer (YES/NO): NO